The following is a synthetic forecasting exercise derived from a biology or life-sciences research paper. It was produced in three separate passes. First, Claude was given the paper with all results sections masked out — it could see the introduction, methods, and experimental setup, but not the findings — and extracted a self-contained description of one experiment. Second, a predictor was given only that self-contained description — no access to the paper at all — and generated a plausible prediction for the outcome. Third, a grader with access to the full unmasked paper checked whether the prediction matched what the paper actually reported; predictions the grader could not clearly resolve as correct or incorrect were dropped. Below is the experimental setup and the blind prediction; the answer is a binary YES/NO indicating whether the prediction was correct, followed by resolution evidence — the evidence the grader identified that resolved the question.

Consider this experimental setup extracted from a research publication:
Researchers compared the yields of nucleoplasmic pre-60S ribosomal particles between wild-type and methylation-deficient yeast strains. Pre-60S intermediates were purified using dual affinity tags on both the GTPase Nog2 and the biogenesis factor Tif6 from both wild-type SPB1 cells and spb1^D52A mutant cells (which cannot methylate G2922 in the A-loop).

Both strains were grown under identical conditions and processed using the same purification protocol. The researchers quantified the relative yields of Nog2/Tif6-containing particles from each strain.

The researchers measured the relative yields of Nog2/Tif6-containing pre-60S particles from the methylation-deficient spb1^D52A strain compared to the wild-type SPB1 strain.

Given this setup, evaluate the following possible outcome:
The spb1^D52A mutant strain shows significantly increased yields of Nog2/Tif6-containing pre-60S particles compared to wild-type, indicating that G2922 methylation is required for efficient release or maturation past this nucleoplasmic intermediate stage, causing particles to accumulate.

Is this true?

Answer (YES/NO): NO